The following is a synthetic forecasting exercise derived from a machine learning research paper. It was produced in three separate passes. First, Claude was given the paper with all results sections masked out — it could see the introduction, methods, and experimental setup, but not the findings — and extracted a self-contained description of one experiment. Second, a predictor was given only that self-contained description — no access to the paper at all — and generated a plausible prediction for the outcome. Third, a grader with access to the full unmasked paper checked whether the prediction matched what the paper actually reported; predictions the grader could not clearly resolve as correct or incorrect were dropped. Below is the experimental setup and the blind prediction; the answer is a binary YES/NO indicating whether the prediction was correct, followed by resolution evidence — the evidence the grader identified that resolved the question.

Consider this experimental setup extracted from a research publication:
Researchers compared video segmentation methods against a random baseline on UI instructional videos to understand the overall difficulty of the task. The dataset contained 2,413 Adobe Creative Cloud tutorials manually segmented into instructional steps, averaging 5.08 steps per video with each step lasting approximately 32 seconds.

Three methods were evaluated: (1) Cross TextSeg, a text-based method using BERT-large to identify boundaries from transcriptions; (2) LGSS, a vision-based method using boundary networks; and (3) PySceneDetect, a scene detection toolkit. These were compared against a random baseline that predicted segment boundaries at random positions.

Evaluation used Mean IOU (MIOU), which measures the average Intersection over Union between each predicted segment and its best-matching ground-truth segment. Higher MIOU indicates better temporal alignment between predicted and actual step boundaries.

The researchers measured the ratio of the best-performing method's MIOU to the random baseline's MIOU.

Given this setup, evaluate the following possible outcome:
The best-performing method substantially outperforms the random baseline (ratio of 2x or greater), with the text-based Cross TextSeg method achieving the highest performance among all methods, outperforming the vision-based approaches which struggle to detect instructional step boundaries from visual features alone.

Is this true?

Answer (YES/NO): NO